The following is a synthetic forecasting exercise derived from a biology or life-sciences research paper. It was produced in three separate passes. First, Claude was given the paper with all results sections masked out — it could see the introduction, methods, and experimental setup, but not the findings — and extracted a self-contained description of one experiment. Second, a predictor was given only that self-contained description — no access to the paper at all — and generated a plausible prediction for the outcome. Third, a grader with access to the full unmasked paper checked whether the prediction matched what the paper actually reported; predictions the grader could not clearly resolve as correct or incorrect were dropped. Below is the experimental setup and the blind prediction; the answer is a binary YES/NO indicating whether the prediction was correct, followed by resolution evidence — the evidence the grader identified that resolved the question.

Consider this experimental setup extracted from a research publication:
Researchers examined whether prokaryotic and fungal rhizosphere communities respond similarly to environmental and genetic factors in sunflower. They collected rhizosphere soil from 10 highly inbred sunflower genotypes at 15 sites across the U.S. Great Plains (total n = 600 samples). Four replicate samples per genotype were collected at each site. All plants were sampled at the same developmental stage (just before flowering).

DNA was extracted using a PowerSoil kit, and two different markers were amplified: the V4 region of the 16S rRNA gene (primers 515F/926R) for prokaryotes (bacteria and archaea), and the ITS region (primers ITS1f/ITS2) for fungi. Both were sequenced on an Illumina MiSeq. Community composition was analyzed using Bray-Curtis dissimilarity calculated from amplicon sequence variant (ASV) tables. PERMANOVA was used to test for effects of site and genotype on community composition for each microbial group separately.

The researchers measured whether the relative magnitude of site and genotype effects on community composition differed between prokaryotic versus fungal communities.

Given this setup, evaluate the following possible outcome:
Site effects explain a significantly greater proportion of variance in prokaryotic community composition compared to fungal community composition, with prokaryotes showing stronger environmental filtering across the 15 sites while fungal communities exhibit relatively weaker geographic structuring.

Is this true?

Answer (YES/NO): NO